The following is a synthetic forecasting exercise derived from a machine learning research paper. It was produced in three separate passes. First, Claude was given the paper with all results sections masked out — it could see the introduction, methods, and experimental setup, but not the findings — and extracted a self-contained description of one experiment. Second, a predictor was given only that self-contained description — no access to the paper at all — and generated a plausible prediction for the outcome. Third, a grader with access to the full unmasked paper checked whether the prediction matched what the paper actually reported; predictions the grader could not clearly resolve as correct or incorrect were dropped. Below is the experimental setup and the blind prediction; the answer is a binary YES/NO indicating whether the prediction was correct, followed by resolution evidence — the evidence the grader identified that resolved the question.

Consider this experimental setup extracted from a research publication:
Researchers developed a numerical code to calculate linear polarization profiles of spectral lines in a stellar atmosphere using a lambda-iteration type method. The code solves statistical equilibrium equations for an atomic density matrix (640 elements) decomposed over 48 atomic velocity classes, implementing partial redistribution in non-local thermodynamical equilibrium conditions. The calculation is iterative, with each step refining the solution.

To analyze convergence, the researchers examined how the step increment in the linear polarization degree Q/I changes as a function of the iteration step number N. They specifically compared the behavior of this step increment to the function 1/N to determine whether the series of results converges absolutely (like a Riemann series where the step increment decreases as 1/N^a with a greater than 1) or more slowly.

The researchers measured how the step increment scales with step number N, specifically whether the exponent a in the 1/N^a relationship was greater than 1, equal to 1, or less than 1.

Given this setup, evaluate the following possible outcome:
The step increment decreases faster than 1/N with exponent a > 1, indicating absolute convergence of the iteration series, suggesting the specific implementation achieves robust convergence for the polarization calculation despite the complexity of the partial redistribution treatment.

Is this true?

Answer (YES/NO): YES